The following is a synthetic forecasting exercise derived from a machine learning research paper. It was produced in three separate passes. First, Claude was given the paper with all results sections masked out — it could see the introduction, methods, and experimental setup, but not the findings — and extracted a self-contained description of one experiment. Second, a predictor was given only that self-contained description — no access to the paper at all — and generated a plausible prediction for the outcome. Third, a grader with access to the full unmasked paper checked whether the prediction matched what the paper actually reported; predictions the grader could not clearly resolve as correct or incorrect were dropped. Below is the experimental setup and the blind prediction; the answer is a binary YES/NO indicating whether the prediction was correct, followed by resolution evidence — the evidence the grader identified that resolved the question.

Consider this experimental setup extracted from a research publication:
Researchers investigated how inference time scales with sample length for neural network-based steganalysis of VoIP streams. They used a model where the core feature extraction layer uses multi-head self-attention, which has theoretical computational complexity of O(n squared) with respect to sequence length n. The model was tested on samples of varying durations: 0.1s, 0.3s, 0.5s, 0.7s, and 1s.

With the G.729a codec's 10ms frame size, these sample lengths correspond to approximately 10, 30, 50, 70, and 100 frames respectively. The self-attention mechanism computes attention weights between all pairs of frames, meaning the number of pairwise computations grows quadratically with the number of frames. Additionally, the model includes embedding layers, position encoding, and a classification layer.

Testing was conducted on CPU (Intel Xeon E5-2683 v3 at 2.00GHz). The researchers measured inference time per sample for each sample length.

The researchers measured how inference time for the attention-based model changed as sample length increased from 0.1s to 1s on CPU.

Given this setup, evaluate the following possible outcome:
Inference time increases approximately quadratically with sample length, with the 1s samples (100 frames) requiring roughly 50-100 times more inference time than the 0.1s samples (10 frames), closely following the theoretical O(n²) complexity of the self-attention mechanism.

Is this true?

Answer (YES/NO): NO